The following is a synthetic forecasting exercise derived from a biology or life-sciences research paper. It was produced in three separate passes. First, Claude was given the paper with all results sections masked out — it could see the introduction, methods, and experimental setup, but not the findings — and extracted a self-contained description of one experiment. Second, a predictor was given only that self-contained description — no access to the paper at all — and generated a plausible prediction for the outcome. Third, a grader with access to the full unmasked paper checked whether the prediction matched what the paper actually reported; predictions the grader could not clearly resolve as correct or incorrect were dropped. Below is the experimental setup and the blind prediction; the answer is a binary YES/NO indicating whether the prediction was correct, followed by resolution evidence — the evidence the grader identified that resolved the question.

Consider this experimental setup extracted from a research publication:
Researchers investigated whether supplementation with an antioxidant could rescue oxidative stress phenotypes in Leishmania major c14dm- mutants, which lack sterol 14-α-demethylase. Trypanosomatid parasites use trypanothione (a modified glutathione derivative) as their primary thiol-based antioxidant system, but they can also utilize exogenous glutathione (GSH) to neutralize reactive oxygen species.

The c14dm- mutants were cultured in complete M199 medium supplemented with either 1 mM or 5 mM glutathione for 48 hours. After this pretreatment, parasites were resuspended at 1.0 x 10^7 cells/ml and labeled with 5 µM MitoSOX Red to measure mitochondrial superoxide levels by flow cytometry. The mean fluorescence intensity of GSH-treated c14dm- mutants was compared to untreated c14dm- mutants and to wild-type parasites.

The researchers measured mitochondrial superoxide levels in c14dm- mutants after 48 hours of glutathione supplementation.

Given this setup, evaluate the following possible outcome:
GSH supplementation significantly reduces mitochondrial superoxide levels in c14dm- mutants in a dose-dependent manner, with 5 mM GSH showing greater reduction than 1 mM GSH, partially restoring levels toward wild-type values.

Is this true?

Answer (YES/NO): YES